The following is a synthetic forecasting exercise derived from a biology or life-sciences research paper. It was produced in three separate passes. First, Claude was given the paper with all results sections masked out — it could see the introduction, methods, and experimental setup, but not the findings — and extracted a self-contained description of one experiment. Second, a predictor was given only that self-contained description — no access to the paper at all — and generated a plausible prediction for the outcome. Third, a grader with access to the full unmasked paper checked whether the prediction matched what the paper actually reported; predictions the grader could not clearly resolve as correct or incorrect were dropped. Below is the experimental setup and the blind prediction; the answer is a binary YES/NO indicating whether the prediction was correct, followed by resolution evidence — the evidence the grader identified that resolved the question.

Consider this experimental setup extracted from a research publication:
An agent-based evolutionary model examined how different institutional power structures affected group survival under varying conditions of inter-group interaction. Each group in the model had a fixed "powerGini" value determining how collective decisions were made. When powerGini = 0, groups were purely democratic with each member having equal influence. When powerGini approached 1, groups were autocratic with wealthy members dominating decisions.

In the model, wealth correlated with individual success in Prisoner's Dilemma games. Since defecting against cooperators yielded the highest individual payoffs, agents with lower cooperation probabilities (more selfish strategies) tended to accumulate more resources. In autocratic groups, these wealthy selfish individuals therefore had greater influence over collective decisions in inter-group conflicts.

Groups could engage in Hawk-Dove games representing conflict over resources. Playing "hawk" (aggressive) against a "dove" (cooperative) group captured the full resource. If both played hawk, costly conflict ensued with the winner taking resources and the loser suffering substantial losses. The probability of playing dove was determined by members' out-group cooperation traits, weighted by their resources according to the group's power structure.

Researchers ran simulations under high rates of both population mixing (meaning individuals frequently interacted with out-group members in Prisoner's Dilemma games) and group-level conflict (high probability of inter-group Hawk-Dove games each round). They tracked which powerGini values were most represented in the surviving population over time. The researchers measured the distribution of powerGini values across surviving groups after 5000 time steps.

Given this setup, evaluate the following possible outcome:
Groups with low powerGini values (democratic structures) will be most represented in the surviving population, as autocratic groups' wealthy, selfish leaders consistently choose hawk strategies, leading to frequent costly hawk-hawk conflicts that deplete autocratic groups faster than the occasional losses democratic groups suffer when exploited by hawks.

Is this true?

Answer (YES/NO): NO